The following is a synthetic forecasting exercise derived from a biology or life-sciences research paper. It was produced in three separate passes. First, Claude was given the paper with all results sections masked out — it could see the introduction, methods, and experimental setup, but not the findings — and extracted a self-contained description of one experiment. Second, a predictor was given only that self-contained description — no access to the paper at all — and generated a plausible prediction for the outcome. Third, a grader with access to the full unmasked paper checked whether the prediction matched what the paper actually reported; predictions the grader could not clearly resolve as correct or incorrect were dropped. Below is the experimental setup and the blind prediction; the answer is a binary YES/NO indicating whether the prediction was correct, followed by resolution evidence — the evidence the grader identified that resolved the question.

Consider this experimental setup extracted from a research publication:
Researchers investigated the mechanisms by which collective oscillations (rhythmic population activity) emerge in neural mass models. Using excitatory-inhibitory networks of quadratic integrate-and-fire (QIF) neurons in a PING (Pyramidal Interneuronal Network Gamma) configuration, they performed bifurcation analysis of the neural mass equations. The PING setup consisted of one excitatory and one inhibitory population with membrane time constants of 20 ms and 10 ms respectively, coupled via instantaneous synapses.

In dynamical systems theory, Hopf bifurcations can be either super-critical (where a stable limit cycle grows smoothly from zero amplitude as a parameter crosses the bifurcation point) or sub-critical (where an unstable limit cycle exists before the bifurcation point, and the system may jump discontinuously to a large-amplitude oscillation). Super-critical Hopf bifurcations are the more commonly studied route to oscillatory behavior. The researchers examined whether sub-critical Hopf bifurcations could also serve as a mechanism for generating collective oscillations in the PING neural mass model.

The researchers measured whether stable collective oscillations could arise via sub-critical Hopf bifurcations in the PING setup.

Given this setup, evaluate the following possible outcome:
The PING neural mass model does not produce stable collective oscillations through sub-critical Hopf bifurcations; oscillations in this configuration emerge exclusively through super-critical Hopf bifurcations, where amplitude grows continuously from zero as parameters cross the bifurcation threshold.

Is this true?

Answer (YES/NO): NO